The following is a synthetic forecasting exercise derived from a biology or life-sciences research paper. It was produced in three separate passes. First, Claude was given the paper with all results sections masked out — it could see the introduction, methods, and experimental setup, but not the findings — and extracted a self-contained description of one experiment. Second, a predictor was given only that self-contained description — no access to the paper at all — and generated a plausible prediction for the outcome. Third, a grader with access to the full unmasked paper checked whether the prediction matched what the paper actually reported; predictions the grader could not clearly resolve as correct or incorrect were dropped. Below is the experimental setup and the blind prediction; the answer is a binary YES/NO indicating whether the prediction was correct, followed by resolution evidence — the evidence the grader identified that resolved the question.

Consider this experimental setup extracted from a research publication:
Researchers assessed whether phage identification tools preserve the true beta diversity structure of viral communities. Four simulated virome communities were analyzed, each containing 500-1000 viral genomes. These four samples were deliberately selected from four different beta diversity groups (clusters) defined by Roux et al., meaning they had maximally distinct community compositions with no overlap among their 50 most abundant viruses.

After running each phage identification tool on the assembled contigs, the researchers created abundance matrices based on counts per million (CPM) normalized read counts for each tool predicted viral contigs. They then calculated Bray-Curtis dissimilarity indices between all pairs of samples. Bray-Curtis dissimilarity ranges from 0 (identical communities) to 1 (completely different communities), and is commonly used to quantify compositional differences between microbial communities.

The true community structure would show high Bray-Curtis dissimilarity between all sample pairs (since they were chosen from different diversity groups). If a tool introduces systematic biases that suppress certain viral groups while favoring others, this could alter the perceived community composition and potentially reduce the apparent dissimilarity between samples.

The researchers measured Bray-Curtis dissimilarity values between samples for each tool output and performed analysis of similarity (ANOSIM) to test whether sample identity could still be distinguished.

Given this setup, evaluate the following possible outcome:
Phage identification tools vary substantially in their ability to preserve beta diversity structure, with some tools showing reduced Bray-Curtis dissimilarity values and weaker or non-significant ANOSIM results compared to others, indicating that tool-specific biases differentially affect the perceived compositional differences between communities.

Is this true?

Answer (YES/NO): NO